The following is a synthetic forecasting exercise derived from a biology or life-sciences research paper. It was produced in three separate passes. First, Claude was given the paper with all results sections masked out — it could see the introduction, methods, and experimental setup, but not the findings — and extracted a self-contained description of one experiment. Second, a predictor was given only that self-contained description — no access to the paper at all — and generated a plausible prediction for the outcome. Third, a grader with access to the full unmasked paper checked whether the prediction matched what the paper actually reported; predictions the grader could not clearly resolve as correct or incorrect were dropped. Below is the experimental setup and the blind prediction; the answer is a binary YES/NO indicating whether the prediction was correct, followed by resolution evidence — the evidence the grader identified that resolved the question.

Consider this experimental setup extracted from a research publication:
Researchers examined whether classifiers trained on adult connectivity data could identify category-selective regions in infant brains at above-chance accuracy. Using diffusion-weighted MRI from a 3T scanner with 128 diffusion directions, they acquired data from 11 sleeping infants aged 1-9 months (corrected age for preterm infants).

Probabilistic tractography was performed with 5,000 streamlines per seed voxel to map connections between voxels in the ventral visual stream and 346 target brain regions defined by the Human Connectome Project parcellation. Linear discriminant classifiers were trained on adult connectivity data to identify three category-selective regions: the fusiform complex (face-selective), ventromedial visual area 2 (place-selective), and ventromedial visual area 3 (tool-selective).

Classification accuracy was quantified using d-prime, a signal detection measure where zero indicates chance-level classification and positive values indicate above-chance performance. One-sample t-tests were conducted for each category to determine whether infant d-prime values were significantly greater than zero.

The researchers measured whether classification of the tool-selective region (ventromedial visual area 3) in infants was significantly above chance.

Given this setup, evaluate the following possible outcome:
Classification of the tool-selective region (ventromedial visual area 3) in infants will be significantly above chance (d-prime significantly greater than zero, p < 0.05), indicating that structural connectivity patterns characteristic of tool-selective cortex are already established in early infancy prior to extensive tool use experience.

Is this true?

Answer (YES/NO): YES